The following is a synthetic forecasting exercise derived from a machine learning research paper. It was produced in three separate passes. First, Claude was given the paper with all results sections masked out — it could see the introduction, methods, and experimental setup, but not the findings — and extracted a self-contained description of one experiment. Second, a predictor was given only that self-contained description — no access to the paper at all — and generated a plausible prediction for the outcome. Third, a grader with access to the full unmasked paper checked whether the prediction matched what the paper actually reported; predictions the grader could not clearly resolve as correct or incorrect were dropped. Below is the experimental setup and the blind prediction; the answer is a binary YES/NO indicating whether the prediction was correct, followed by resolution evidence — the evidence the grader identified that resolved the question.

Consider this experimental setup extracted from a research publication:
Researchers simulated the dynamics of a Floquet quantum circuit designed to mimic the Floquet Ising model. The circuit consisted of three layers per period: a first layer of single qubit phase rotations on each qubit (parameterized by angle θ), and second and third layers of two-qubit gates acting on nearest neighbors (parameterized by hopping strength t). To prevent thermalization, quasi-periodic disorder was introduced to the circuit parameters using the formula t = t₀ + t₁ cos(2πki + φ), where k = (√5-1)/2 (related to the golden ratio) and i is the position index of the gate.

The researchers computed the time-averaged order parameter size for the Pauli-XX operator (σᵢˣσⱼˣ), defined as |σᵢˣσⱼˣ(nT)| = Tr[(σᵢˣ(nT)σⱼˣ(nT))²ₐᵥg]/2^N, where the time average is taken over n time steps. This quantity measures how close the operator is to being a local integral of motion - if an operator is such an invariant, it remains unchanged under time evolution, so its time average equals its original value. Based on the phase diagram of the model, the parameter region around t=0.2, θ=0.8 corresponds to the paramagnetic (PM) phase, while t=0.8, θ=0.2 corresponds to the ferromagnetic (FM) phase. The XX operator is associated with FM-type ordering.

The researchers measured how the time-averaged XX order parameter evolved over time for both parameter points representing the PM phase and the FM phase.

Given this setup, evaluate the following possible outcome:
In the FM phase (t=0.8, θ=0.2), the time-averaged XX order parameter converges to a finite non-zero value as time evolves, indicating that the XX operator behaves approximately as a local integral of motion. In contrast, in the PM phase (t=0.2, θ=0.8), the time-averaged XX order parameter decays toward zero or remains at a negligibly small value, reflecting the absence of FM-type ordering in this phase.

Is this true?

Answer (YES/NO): YES